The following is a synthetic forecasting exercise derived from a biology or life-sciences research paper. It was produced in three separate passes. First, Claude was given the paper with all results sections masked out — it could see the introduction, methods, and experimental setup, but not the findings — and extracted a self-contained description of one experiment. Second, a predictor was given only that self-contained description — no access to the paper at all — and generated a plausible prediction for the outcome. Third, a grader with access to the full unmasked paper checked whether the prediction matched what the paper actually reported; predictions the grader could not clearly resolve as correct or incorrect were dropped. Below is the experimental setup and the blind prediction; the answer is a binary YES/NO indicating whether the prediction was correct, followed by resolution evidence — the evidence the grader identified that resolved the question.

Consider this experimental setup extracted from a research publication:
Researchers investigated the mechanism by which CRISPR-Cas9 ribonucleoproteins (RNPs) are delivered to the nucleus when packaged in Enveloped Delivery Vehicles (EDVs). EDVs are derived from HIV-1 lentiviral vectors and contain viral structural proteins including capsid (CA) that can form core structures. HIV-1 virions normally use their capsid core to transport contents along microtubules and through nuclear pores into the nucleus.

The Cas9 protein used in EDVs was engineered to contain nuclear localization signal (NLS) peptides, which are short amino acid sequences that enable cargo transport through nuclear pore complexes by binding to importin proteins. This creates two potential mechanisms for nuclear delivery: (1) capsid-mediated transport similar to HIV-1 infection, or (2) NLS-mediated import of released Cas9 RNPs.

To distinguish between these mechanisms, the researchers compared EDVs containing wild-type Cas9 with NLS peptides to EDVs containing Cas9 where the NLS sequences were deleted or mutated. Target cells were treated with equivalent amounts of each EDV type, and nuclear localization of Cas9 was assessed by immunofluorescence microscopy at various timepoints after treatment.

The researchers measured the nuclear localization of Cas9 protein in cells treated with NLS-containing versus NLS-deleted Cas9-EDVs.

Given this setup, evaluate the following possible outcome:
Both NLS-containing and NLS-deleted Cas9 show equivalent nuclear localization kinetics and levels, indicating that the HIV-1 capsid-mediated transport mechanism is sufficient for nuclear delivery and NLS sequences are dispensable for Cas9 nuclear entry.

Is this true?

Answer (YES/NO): NO